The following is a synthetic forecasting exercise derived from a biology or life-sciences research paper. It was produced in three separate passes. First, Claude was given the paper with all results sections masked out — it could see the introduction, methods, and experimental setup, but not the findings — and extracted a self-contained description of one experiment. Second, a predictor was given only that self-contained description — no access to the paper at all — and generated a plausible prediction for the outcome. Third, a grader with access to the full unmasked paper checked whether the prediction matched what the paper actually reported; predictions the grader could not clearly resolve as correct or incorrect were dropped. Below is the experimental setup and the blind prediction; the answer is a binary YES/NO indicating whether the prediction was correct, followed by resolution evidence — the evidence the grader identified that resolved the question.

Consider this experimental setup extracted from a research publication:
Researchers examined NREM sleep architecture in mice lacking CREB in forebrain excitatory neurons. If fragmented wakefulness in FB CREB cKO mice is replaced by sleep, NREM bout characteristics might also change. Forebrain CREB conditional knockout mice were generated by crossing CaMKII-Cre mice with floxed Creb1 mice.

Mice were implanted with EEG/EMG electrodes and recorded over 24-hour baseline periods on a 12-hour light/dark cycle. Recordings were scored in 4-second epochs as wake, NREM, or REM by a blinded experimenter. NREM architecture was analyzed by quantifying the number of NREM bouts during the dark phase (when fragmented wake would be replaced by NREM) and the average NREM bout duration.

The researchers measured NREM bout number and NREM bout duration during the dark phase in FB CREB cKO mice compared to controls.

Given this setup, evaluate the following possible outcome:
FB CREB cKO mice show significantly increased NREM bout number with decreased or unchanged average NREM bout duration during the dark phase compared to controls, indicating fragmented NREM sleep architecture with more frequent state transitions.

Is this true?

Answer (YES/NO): YES